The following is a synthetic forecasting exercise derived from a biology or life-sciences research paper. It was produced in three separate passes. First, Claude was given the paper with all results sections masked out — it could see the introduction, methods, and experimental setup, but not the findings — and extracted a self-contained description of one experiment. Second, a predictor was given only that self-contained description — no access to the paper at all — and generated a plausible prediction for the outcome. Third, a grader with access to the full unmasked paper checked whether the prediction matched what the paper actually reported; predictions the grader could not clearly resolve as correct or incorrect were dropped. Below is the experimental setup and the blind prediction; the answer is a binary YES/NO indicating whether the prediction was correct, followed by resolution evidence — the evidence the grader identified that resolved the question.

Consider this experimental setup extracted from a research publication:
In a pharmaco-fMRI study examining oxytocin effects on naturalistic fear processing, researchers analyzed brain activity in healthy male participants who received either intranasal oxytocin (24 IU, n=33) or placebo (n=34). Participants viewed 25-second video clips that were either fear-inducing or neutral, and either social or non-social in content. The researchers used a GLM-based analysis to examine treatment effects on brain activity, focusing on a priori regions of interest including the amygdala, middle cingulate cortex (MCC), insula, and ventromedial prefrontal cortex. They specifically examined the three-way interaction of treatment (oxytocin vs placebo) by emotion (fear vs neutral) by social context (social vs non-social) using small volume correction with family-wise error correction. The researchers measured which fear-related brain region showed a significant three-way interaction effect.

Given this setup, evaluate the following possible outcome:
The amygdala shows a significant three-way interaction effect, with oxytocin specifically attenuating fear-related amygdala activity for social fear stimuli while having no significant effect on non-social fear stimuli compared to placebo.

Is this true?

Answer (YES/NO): NO